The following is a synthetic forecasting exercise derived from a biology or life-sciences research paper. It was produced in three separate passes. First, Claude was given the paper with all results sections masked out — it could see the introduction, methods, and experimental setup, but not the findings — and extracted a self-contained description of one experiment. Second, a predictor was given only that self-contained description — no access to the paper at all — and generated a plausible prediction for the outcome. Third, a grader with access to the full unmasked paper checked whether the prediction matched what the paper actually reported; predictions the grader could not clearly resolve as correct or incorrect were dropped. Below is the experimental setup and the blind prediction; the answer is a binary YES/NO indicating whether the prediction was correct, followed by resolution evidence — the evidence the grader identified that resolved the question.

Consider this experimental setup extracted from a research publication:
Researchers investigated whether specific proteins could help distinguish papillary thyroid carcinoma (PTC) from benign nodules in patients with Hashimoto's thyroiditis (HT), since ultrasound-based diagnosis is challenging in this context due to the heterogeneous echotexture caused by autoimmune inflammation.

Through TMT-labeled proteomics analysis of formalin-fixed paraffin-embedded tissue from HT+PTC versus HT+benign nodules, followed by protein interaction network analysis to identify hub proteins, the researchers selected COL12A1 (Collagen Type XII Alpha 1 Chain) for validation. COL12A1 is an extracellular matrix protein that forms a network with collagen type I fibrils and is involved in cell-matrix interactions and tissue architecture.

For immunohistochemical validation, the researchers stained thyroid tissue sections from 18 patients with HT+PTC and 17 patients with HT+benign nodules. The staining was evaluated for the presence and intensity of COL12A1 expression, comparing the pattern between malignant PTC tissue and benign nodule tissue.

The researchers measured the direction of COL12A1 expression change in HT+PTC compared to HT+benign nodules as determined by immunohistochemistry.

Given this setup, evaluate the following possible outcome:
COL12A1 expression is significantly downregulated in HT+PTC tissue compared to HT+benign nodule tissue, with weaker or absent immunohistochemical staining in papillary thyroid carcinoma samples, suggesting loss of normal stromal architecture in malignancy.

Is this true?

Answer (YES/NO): NO